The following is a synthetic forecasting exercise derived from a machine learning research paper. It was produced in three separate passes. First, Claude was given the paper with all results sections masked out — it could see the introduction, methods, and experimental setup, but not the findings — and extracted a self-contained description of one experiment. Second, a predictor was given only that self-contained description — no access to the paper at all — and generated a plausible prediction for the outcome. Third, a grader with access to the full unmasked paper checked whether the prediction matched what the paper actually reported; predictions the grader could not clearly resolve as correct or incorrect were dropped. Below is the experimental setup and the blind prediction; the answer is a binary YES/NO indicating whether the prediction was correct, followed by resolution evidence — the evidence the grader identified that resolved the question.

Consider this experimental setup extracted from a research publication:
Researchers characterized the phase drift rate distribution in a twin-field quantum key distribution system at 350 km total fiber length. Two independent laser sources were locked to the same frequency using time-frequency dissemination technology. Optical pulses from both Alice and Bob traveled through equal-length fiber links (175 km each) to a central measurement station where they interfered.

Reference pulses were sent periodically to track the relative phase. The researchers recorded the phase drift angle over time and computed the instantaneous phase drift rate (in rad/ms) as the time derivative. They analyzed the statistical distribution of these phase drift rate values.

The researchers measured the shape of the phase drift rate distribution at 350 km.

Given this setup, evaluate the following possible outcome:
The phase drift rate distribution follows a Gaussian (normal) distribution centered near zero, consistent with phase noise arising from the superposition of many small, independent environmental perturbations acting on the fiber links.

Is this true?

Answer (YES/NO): YES